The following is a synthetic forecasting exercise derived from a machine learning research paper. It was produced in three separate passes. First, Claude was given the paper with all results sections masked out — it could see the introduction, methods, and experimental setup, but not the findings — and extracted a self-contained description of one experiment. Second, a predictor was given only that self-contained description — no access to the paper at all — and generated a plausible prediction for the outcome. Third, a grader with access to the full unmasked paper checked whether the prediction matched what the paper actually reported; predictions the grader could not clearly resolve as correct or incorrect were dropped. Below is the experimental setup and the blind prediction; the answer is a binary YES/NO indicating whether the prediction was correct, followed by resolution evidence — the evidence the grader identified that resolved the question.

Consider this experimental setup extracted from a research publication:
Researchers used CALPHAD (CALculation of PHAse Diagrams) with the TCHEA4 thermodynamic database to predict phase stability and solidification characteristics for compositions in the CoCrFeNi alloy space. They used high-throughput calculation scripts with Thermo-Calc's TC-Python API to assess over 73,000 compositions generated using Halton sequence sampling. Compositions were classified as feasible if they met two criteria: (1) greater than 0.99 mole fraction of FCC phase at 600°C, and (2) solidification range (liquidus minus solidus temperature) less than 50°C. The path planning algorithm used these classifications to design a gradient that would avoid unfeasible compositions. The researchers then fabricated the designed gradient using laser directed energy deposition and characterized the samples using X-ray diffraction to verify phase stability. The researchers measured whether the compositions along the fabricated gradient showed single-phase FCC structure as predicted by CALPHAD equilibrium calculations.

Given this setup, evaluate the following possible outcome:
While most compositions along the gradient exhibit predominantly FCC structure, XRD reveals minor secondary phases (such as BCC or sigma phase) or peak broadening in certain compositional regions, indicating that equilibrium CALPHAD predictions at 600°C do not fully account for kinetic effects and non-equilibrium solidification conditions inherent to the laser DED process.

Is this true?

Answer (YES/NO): NO